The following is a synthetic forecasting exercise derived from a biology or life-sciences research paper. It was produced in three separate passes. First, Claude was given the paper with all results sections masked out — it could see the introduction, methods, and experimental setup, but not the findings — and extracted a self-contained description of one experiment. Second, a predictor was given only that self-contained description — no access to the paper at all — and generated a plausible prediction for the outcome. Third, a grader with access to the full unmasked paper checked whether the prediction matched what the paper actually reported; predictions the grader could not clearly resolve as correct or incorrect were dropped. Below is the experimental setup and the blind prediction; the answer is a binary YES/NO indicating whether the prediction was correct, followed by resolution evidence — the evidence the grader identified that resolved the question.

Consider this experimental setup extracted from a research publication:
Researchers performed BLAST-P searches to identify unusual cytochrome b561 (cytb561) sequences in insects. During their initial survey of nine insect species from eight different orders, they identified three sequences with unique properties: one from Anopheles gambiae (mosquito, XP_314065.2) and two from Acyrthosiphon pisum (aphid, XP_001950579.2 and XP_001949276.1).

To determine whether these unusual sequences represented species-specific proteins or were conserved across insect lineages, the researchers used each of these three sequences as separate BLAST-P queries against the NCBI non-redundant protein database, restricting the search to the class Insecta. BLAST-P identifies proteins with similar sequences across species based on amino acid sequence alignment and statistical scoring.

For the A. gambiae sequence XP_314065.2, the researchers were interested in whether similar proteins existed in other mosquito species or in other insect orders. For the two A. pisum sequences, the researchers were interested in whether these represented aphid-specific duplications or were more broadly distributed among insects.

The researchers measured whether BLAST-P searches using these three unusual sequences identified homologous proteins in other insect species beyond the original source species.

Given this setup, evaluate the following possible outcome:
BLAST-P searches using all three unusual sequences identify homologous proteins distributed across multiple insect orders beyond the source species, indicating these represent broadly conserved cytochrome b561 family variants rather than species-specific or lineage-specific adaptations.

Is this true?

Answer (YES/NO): NO